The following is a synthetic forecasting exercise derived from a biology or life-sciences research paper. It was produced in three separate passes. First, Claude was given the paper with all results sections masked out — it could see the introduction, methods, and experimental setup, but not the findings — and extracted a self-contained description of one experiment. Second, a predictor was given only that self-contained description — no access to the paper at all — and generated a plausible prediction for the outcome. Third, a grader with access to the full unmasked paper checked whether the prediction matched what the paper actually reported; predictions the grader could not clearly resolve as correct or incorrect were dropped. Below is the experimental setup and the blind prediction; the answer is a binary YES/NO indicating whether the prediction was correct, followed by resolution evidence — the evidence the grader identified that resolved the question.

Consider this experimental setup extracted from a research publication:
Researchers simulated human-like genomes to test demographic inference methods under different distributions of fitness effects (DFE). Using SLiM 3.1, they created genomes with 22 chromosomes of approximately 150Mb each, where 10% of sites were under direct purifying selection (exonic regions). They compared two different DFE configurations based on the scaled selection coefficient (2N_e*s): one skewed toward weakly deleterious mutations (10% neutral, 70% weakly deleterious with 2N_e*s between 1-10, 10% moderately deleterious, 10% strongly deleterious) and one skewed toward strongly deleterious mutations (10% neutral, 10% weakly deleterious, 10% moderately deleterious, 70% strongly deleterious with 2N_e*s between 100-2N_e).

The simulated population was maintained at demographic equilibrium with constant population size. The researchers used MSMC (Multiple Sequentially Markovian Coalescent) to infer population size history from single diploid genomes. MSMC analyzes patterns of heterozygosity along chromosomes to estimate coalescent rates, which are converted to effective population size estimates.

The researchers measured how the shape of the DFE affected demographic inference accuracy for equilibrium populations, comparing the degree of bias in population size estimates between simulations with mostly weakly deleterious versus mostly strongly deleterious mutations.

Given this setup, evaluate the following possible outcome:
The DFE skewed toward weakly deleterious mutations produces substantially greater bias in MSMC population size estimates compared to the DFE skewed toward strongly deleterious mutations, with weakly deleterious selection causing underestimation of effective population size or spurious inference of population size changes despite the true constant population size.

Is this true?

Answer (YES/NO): NO